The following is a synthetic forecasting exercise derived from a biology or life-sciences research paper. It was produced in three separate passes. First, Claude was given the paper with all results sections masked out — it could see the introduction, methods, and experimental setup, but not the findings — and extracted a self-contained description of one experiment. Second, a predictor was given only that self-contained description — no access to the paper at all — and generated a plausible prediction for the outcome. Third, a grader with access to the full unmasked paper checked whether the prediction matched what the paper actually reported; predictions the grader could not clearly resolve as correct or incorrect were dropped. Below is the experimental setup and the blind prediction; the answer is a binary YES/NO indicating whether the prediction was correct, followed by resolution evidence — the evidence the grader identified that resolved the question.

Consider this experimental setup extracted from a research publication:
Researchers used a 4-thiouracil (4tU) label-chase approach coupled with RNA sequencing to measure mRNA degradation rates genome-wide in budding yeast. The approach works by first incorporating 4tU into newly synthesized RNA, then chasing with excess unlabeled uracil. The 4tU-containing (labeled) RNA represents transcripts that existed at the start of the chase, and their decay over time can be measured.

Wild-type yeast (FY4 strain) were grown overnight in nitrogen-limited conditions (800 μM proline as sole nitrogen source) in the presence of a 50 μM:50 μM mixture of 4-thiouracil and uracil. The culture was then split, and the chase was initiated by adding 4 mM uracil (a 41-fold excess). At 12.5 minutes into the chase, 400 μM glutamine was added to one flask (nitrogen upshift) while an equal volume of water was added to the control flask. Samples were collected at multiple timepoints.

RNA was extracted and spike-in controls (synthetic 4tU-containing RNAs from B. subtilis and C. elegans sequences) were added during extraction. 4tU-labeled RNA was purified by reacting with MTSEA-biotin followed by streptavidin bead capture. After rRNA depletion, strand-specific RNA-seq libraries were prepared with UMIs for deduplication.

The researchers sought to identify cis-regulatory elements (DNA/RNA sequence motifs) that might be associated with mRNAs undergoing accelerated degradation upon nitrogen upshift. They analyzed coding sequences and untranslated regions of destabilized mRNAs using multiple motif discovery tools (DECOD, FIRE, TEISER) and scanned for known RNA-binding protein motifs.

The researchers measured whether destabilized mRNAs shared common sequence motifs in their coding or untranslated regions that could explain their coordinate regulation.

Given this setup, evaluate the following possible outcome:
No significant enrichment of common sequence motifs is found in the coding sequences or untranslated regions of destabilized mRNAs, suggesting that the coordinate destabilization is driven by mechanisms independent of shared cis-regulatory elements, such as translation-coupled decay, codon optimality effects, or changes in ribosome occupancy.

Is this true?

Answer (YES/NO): NO